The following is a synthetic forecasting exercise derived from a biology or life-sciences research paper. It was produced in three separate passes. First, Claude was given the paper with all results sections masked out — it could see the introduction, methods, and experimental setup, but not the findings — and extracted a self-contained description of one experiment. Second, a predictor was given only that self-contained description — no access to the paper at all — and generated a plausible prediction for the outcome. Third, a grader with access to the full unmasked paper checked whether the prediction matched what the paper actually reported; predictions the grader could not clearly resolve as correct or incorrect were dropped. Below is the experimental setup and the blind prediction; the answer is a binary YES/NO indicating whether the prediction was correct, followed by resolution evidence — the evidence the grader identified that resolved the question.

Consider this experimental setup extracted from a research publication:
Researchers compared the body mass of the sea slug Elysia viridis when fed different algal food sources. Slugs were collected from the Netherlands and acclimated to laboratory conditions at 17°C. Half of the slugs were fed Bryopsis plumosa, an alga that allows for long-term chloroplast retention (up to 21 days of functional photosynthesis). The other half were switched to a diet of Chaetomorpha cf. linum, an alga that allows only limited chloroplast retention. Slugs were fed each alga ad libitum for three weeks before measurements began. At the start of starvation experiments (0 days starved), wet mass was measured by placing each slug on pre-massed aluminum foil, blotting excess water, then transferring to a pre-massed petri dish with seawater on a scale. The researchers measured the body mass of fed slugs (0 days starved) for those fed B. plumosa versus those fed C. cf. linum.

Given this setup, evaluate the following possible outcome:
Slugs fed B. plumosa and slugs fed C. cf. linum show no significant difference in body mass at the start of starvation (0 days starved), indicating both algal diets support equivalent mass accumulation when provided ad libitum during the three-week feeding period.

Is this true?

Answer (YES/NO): NO